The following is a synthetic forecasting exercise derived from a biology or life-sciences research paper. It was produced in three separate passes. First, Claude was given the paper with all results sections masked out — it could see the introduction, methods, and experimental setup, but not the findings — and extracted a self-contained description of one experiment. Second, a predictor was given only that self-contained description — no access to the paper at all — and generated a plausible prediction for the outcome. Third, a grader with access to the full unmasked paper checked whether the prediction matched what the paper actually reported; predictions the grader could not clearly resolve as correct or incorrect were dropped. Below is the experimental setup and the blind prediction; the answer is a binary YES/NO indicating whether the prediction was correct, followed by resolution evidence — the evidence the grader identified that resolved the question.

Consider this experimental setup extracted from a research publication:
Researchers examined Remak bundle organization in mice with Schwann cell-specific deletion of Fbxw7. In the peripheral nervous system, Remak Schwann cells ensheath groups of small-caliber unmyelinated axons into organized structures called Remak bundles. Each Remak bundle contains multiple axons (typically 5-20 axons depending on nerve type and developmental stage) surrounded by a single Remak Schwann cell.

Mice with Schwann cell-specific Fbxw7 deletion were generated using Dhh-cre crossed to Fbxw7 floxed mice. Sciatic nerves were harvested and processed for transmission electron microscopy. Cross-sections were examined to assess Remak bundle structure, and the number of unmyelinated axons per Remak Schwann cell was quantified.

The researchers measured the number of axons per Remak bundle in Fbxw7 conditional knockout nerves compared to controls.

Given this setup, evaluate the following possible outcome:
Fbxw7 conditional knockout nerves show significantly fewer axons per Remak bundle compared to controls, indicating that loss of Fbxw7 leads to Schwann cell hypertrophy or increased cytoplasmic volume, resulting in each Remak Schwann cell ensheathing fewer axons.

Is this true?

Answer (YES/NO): NO